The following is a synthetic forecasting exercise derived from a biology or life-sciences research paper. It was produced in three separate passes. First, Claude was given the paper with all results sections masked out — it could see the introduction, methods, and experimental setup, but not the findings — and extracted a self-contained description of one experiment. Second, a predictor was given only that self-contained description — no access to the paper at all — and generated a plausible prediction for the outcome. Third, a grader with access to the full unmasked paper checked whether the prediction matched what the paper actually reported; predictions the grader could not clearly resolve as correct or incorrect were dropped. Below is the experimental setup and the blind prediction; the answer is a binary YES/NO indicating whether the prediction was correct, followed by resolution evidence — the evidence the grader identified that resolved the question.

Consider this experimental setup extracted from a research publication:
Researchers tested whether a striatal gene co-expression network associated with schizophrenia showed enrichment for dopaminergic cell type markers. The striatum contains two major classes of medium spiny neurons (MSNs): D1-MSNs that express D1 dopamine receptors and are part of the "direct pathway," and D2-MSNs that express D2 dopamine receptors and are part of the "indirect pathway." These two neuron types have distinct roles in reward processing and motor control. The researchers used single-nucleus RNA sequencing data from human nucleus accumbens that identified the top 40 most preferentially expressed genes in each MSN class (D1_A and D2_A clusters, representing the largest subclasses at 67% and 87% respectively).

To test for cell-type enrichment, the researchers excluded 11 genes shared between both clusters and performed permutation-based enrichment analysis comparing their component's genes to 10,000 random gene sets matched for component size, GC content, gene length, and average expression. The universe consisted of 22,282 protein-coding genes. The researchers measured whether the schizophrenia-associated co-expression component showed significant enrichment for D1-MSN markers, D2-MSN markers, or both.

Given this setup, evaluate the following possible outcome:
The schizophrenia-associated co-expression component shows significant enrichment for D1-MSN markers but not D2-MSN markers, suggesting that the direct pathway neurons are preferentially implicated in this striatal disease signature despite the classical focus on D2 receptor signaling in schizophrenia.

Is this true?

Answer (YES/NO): NO